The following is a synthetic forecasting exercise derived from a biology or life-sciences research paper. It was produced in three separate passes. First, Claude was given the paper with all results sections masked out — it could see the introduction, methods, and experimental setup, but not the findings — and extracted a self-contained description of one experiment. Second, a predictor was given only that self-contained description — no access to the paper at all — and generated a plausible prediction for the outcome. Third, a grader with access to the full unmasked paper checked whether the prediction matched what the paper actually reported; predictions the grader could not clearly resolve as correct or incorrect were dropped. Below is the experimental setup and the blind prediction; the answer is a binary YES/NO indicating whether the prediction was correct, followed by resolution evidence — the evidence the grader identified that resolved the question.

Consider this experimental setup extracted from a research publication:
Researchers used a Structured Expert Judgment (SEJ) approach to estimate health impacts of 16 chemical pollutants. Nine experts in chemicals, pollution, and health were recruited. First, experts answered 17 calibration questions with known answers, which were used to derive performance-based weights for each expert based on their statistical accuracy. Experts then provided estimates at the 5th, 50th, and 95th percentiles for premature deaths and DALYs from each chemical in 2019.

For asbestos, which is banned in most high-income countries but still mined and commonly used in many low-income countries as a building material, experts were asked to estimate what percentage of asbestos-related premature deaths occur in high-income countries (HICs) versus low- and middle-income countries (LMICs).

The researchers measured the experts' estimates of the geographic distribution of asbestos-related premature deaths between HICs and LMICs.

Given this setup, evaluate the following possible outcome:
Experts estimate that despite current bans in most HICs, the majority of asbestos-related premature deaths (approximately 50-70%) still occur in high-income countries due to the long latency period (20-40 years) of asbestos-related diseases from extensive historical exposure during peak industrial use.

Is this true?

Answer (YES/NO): YES